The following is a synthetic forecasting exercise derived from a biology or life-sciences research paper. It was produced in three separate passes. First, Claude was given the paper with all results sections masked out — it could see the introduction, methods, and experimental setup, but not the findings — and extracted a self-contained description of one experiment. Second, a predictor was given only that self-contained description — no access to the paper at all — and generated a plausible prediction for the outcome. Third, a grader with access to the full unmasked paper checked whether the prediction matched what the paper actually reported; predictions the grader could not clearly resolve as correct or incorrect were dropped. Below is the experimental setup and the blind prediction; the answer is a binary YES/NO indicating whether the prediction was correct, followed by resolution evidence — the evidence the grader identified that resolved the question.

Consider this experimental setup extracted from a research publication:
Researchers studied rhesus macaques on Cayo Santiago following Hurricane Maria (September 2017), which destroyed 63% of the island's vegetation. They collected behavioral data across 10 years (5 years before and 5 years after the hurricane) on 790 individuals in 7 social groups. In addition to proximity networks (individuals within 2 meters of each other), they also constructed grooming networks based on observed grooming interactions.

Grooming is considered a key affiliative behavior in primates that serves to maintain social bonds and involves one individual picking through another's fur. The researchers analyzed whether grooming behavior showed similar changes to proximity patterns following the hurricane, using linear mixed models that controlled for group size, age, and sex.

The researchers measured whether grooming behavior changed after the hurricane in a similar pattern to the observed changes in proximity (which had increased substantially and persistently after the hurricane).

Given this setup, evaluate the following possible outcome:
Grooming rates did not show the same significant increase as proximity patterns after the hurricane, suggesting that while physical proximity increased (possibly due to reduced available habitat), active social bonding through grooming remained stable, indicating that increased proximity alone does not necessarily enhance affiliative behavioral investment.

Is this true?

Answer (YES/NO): YES